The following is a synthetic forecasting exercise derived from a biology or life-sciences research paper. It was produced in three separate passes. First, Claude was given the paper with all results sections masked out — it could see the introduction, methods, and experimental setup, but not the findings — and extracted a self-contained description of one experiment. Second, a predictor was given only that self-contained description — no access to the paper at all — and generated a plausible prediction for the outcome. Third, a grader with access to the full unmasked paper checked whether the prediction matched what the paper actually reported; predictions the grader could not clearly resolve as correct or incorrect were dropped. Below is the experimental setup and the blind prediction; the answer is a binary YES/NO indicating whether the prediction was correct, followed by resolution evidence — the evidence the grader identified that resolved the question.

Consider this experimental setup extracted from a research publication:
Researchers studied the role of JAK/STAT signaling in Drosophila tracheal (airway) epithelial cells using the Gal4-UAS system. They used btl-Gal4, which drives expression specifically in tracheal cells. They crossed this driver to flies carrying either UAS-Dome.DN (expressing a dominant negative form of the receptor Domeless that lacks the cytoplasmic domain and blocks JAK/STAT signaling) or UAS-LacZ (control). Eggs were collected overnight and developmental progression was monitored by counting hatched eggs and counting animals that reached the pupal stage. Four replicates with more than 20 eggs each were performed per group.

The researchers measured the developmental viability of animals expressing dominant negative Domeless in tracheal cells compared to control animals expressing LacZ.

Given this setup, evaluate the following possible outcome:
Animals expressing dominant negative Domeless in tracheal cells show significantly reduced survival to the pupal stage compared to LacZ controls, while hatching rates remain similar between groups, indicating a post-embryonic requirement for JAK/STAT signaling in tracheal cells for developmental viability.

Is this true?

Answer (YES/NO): NO